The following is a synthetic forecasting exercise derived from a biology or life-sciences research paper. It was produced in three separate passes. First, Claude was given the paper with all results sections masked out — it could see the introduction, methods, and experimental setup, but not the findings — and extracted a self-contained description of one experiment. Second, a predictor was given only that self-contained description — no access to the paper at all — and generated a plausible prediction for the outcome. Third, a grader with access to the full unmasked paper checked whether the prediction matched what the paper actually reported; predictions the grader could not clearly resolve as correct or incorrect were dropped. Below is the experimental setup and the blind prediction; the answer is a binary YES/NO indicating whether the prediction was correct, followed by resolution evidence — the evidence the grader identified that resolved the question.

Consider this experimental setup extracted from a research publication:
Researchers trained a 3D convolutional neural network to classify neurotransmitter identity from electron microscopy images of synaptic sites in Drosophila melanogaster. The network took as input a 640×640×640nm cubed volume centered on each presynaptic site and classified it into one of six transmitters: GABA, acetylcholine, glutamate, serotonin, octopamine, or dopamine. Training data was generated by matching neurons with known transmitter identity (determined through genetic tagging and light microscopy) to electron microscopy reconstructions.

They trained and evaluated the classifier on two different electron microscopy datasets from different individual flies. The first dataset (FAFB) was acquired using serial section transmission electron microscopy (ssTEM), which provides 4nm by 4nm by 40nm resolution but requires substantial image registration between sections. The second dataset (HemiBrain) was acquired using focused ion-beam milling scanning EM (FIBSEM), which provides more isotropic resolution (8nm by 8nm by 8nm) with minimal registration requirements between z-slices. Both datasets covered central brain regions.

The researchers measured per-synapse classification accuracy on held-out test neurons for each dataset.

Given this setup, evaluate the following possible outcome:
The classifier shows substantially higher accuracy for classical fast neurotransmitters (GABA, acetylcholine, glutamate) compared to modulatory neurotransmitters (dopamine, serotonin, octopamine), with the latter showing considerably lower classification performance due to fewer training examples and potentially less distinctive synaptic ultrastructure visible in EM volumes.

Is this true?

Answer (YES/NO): YES